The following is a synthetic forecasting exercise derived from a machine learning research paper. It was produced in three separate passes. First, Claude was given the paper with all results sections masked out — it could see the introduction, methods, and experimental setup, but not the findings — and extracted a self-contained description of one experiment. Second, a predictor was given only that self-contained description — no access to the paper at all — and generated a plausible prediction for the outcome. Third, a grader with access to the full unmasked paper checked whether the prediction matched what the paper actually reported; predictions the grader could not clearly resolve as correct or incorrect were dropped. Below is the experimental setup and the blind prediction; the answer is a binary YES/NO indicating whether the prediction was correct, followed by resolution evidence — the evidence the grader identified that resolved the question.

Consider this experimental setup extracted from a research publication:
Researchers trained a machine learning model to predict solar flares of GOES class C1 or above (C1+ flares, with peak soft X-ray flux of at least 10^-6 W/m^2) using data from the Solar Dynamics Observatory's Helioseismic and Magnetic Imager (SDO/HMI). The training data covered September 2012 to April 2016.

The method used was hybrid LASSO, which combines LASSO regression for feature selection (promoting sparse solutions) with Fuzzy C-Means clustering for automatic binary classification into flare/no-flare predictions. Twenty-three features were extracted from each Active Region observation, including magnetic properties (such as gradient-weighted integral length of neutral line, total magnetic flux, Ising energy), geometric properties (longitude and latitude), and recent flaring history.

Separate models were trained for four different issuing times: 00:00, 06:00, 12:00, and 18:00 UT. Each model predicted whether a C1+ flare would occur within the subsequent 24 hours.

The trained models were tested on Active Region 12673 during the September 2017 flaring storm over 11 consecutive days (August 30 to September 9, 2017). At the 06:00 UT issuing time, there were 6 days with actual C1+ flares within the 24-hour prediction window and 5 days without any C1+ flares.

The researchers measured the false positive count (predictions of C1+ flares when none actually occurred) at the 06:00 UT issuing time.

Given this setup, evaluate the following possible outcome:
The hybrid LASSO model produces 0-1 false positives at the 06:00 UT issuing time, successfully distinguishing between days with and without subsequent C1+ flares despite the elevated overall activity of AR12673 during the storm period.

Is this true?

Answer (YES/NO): YES